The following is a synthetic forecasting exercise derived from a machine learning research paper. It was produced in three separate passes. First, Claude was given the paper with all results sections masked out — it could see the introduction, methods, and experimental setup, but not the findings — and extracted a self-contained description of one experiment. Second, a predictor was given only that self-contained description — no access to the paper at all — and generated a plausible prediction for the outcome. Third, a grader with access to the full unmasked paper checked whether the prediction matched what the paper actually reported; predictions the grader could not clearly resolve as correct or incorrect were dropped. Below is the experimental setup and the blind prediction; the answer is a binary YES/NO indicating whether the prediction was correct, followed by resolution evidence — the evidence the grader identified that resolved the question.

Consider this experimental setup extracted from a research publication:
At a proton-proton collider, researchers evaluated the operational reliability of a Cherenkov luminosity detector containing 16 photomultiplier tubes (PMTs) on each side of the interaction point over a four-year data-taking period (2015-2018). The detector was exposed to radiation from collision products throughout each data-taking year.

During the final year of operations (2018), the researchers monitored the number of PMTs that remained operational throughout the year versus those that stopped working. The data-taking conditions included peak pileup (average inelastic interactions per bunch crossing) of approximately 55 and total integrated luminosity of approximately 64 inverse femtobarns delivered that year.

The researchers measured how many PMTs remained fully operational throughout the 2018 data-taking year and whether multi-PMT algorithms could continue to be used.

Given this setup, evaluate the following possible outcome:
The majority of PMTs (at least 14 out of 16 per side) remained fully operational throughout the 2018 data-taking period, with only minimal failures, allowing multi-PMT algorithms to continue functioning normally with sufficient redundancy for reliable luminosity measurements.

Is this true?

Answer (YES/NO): NO